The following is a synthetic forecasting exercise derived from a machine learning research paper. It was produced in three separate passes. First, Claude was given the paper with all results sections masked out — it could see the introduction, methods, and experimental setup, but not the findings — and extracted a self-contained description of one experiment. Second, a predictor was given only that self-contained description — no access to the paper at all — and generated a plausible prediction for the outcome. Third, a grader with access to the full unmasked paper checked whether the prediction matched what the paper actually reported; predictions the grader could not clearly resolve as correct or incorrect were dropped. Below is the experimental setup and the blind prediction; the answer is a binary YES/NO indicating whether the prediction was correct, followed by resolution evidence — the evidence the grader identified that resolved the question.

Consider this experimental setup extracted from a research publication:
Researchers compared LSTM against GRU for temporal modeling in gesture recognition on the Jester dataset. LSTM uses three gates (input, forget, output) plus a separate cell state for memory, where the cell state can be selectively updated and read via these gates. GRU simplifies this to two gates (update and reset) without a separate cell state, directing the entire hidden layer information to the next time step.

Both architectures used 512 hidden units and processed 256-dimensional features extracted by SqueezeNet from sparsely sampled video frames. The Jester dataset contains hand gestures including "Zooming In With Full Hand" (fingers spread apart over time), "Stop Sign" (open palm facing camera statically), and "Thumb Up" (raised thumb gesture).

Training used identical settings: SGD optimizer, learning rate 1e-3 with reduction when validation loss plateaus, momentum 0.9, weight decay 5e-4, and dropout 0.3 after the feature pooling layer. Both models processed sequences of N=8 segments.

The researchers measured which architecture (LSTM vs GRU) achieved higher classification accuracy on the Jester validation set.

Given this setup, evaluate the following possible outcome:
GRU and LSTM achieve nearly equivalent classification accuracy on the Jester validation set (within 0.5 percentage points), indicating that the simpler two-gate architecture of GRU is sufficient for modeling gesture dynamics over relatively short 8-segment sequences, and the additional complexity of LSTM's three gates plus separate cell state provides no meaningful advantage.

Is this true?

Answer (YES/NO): NO